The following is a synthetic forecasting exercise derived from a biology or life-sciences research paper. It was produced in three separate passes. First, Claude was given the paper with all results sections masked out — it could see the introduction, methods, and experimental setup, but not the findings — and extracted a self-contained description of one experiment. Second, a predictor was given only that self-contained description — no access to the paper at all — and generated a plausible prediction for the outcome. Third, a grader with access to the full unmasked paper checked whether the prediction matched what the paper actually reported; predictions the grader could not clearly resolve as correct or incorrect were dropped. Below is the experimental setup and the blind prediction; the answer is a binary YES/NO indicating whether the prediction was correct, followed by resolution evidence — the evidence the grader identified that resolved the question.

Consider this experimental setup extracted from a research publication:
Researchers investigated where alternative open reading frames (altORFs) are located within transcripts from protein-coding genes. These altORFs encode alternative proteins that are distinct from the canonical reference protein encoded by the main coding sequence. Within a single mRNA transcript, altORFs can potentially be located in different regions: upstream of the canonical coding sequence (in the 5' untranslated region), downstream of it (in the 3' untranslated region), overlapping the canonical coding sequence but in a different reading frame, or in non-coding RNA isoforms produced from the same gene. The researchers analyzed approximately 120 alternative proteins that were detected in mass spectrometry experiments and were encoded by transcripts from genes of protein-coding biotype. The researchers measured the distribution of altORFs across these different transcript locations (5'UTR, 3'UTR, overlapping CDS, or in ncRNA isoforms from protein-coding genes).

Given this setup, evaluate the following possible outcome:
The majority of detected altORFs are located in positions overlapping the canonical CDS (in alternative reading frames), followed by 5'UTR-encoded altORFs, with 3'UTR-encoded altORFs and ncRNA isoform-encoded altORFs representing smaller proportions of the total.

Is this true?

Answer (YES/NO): NO